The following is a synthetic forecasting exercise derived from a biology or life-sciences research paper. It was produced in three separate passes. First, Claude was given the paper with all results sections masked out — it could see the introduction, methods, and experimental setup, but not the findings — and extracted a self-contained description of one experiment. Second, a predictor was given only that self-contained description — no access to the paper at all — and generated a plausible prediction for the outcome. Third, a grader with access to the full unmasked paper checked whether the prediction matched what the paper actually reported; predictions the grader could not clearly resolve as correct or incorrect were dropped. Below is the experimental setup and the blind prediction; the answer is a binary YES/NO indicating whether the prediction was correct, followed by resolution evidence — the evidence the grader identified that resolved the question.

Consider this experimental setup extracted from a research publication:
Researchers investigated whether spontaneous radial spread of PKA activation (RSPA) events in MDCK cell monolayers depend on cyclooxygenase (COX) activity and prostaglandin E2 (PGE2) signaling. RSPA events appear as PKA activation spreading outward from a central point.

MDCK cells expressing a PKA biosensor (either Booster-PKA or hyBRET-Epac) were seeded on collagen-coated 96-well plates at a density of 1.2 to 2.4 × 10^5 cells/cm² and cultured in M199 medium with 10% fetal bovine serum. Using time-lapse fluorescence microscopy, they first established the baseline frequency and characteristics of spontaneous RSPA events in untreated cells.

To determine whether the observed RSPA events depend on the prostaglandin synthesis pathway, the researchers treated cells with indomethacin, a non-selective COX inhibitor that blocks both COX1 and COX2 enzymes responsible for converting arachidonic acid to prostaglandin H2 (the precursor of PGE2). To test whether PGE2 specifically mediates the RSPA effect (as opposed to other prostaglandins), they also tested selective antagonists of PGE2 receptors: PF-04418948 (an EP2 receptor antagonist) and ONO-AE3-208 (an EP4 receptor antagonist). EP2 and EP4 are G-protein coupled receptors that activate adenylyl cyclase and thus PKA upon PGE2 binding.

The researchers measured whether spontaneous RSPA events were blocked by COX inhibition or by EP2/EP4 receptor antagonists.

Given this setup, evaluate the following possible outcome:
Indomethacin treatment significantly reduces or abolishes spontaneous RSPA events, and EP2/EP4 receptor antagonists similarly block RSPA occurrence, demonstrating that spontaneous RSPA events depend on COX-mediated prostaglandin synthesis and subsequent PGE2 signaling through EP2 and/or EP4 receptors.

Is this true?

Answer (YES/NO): YES